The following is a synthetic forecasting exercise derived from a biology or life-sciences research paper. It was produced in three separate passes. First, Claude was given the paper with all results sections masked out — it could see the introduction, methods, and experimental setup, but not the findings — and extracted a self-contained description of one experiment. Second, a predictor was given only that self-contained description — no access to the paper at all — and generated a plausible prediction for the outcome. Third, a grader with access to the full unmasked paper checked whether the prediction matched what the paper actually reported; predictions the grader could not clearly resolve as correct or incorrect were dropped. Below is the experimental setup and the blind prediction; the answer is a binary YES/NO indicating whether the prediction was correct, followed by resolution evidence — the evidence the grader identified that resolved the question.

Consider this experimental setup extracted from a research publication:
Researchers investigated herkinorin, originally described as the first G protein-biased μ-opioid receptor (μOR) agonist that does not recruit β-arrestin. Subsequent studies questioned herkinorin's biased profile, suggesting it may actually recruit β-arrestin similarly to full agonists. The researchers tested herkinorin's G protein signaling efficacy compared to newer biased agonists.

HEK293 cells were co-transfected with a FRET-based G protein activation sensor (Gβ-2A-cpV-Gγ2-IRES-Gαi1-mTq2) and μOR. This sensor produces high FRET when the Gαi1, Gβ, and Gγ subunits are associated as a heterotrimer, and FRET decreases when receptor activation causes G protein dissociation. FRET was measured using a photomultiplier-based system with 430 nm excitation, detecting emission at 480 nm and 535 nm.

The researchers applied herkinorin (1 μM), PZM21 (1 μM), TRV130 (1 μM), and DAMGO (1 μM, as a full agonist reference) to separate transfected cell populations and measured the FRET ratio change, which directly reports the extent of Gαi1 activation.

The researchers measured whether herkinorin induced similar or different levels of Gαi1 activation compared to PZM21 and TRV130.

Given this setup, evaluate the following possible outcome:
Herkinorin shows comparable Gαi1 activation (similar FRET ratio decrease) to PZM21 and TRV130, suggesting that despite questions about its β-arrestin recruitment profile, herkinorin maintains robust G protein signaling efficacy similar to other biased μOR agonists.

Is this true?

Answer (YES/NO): NO